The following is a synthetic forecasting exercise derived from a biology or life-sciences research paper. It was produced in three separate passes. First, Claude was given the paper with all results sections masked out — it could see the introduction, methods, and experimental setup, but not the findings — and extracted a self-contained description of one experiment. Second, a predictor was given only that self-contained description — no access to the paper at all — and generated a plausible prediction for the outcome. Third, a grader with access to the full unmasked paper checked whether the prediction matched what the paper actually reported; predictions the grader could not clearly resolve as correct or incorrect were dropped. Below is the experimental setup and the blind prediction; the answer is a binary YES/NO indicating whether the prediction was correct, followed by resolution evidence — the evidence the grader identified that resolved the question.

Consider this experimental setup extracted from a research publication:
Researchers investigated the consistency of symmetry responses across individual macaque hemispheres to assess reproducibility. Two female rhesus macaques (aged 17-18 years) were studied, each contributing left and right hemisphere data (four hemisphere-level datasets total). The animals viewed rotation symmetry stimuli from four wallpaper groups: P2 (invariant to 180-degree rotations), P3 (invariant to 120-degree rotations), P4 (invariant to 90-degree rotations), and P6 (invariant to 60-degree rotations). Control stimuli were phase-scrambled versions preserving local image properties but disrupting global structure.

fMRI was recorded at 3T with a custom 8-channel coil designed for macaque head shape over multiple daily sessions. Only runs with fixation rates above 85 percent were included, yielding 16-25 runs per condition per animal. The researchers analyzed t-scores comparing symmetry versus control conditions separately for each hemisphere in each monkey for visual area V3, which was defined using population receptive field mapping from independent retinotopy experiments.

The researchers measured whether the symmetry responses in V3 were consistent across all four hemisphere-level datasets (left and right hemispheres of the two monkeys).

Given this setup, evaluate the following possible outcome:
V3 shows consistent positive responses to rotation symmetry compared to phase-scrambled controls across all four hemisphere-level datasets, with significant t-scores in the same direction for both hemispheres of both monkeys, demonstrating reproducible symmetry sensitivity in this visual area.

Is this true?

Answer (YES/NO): YES